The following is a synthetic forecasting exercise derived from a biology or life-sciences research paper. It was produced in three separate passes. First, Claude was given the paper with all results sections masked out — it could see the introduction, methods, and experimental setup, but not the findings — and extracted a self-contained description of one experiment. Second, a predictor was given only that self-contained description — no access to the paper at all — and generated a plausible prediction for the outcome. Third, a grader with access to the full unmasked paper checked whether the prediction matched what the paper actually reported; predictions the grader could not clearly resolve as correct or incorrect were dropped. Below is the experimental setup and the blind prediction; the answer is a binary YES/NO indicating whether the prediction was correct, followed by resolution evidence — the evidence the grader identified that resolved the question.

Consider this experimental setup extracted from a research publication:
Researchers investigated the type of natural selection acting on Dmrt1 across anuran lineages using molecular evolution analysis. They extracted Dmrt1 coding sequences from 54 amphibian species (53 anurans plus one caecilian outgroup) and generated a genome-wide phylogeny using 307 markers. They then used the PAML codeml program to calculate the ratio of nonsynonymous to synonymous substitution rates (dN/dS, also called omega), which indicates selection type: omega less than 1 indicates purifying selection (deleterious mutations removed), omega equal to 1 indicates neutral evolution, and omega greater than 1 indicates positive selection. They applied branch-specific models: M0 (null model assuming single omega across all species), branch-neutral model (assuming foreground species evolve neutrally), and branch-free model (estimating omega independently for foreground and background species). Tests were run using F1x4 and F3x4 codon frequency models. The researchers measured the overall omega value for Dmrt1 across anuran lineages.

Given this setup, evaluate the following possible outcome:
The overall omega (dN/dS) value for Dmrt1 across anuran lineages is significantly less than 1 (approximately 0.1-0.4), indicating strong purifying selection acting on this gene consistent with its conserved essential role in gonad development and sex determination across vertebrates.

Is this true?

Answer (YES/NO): NO